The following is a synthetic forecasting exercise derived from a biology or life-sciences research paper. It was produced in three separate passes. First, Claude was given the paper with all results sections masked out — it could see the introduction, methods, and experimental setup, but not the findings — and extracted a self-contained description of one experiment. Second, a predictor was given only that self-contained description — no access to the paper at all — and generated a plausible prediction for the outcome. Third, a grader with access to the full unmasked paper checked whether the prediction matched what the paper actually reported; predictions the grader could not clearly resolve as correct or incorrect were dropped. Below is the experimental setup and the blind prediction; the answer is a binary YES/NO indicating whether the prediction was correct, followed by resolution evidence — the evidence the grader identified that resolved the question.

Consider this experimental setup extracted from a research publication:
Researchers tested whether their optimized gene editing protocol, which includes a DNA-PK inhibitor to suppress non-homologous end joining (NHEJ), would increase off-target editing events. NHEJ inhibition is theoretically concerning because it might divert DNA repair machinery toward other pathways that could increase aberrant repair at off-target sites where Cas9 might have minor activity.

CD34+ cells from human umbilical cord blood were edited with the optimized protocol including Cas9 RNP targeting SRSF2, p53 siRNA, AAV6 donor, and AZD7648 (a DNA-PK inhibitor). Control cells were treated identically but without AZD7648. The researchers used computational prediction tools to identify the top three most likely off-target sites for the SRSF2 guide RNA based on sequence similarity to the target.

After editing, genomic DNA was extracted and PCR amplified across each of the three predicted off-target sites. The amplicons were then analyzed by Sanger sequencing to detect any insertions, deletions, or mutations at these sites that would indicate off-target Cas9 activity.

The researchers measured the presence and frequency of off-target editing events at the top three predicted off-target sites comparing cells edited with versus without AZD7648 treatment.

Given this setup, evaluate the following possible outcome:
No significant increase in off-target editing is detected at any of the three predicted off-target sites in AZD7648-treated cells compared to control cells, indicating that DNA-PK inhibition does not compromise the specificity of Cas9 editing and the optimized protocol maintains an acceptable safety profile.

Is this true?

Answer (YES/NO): YES